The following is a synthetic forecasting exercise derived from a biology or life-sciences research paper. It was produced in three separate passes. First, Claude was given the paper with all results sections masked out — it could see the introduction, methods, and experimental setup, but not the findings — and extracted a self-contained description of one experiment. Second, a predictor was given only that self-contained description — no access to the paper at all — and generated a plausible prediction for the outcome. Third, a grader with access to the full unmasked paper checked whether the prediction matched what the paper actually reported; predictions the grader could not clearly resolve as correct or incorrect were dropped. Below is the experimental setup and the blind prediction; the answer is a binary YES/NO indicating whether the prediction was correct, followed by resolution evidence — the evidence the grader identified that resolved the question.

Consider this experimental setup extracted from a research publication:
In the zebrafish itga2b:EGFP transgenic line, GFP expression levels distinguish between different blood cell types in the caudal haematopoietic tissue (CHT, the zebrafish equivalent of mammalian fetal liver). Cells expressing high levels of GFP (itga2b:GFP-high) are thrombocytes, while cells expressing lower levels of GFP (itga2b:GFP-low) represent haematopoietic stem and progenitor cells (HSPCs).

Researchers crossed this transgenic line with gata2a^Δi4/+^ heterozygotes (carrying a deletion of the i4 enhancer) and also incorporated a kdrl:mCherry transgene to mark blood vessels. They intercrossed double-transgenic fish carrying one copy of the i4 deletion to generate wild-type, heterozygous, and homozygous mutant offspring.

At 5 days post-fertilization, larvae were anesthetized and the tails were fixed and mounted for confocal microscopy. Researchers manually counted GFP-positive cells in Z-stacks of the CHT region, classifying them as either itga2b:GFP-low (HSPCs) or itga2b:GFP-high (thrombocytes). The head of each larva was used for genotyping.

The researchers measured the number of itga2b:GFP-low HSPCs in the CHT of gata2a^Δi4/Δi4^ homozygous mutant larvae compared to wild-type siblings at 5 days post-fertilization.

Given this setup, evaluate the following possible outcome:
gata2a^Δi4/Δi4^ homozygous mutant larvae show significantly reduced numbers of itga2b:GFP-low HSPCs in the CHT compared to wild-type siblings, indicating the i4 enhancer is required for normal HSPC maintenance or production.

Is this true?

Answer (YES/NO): NO